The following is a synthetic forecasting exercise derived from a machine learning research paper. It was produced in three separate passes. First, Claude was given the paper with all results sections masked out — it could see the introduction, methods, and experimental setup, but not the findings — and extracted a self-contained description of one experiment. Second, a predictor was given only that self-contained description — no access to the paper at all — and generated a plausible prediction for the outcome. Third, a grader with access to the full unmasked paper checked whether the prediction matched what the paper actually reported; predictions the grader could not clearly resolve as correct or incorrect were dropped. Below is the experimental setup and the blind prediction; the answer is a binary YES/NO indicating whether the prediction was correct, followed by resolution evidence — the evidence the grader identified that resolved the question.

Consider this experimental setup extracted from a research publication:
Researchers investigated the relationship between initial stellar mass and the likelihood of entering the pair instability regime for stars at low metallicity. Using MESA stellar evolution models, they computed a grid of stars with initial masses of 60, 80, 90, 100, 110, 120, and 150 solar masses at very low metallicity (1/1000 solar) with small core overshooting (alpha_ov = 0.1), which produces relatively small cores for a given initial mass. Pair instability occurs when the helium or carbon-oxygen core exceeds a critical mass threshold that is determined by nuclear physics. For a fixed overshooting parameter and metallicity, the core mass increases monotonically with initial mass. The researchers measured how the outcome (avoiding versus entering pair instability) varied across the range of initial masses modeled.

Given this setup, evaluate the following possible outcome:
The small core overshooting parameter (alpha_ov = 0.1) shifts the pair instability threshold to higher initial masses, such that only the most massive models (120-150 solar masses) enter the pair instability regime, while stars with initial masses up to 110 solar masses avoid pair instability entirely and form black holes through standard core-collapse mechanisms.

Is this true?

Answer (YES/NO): NO